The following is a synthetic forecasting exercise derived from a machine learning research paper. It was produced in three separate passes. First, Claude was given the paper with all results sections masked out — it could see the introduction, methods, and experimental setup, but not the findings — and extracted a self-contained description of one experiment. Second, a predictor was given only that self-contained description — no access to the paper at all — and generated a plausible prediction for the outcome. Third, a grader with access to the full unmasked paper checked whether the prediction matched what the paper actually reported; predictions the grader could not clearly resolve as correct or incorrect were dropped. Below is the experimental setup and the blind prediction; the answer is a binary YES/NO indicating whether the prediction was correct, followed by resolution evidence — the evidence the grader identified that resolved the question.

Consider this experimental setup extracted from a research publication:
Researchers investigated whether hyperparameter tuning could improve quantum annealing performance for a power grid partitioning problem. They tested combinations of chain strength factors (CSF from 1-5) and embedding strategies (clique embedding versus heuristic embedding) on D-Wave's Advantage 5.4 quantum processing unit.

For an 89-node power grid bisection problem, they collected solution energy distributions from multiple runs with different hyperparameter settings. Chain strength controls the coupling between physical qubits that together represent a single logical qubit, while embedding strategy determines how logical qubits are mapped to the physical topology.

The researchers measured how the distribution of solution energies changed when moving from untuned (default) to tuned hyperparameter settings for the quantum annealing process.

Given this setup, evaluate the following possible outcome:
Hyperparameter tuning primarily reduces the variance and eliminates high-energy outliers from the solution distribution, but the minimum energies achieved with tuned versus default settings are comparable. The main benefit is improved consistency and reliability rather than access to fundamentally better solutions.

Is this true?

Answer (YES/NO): NO